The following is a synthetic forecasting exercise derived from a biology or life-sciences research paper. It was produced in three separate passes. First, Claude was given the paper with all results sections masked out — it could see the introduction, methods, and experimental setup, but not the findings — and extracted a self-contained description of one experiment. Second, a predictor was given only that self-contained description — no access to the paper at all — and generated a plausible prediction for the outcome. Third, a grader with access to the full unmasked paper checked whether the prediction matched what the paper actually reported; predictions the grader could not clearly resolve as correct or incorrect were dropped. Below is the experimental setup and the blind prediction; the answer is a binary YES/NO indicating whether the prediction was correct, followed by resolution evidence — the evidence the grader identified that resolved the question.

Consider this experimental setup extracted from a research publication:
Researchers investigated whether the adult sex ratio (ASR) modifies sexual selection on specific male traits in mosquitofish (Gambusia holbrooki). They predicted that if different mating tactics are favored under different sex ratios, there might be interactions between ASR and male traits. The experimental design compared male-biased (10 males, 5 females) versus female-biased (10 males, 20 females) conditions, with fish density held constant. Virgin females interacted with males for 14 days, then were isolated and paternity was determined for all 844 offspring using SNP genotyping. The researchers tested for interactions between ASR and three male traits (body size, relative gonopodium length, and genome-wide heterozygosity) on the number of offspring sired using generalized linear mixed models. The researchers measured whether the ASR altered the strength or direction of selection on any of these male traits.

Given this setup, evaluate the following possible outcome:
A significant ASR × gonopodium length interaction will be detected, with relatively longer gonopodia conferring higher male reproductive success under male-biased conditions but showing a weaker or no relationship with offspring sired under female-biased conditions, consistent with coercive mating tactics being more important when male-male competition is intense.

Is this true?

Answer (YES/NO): NO